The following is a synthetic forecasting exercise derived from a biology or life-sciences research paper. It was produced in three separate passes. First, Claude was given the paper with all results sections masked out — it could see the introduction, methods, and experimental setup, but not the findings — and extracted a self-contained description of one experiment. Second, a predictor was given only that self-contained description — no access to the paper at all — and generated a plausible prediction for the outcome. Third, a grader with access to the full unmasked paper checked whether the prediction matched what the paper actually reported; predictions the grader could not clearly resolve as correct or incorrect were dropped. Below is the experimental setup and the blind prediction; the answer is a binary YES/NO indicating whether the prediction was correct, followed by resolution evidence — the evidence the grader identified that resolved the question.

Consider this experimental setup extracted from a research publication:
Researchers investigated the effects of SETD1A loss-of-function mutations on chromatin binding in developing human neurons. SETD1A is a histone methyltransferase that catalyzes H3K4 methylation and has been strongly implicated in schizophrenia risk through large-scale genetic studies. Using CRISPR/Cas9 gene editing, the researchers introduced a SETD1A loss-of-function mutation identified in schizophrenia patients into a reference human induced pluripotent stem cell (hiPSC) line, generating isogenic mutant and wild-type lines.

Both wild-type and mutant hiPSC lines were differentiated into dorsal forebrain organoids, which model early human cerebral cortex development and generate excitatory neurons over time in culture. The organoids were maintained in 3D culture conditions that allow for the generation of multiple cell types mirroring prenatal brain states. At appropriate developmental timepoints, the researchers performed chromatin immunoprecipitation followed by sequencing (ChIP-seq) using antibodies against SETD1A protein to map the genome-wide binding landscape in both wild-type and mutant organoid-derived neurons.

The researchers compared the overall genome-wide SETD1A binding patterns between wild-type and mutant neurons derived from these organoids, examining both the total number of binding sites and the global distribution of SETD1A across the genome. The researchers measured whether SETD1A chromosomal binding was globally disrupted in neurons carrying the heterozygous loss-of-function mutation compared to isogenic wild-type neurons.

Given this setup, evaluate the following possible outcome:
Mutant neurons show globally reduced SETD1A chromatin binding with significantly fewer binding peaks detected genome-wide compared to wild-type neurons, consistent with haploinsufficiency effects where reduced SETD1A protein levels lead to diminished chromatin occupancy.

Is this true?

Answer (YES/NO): NO